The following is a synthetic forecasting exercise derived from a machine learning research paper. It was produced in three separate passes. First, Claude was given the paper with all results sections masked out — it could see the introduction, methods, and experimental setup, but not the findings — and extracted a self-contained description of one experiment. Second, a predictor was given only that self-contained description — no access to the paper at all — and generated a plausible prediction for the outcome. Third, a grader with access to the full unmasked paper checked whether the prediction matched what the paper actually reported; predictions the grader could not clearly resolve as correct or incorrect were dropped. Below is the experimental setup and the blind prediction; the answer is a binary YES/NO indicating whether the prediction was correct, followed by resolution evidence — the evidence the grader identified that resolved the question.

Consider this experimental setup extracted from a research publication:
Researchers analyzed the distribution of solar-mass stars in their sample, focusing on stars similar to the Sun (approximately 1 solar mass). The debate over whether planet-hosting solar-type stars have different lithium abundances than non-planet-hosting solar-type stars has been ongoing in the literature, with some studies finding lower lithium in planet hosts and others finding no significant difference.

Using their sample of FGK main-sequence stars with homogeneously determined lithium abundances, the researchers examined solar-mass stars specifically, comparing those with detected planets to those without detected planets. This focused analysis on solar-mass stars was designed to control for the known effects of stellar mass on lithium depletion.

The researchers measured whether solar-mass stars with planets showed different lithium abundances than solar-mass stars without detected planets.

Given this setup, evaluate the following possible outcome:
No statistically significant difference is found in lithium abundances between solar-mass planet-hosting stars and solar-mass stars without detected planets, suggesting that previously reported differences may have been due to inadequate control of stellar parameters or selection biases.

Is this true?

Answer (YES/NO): YES